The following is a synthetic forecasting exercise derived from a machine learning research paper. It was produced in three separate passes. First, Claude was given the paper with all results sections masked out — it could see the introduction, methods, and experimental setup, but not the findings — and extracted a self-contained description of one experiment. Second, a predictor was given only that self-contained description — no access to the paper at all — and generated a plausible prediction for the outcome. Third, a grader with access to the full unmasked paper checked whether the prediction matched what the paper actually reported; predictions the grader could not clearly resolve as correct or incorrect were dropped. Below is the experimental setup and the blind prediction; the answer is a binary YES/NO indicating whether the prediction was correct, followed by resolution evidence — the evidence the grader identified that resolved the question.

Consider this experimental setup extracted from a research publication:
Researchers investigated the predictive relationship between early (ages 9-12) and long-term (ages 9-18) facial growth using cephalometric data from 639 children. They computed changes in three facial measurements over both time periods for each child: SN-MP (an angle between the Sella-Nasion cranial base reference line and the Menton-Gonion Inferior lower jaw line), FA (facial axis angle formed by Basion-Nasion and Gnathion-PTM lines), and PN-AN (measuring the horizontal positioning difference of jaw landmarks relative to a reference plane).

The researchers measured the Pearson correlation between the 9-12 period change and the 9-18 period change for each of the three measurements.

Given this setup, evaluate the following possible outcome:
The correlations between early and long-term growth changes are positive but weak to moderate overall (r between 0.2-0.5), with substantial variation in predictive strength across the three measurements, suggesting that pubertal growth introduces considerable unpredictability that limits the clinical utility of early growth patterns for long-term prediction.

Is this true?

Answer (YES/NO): NO